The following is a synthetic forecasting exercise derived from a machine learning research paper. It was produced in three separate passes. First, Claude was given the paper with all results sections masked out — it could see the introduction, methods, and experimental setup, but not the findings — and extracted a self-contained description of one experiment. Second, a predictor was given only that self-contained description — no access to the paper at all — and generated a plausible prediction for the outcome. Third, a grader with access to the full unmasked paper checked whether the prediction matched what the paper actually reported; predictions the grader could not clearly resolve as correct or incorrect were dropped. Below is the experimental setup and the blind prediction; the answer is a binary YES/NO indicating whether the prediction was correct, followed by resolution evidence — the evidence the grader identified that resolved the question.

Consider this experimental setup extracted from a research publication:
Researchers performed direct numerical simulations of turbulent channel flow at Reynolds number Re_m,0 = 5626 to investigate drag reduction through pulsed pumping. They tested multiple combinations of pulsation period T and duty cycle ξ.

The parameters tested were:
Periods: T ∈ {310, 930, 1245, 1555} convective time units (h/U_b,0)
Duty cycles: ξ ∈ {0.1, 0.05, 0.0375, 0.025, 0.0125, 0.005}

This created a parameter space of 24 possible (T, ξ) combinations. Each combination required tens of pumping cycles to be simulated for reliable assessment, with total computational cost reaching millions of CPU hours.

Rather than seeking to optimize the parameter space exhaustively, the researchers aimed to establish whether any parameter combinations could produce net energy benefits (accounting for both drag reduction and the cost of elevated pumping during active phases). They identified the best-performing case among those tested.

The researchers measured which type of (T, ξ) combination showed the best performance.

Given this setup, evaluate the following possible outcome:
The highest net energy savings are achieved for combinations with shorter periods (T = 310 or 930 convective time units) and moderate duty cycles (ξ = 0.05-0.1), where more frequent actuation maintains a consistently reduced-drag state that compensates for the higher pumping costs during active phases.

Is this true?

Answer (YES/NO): NO